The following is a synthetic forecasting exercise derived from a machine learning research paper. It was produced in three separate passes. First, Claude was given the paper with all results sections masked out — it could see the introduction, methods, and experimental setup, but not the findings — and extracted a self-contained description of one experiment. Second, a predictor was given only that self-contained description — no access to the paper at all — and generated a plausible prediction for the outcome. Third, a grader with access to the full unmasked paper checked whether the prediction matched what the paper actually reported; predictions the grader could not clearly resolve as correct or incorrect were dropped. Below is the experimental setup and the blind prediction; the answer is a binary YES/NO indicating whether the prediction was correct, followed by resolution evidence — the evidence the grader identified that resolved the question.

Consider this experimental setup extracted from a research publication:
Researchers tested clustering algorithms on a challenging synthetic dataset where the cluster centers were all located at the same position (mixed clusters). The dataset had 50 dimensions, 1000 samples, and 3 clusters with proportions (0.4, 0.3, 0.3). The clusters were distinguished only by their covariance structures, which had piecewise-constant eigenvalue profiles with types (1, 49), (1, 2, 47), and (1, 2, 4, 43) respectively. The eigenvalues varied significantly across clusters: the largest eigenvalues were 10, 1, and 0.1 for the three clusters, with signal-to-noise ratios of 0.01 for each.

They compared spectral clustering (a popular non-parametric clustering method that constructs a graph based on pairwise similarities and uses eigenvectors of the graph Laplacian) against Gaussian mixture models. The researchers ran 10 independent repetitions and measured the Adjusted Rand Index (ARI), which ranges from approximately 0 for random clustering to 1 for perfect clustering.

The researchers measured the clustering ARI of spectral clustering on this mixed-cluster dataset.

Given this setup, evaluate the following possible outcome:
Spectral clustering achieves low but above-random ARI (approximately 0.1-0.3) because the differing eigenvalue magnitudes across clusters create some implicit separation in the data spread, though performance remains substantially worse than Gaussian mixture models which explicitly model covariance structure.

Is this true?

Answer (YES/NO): NO